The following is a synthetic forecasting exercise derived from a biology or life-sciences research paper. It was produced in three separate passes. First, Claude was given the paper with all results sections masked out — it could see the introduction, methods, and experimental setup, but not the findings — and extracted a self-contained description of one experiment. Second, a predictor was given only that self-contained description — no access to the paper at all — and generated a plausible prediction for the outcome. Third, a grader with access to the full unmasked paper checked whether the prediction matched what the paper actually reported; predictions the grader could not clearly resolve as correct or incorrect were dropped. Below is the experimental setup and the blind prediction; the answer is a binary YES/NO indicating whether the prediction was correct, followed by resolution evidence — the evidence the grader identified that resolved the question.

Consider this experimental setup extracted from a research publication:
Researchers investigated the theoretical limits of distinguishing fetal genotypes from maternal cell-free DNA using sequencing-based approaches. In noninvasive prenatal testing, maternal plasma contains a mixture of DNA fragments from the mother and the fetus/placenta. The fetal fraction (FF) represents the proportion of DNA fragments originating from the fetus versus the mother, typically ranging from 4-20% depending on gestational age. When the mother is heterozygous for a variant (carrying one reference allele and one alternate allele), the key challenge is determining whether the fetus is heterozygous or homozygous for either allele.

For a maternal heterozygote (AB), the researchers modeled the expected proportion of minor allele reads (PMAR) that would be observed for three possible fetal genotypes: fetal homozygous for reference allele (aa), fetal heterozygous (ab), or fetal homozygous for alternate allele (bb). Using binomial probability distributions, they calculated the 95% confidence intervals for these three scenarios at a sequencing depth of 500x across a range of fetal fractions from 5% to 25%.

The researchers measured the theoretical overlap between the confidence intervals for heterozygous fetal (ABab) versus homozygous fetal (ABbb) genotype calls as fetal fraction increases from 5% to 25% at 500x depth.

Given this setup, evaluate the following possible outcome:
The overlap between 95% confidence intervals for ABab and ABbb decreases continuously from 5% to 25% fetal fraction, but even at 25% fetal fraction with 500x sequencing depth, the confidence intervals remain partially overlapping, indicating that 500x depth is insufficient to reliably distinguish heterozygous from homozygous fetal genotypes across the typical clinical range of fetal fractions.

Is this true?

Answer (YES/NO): NO